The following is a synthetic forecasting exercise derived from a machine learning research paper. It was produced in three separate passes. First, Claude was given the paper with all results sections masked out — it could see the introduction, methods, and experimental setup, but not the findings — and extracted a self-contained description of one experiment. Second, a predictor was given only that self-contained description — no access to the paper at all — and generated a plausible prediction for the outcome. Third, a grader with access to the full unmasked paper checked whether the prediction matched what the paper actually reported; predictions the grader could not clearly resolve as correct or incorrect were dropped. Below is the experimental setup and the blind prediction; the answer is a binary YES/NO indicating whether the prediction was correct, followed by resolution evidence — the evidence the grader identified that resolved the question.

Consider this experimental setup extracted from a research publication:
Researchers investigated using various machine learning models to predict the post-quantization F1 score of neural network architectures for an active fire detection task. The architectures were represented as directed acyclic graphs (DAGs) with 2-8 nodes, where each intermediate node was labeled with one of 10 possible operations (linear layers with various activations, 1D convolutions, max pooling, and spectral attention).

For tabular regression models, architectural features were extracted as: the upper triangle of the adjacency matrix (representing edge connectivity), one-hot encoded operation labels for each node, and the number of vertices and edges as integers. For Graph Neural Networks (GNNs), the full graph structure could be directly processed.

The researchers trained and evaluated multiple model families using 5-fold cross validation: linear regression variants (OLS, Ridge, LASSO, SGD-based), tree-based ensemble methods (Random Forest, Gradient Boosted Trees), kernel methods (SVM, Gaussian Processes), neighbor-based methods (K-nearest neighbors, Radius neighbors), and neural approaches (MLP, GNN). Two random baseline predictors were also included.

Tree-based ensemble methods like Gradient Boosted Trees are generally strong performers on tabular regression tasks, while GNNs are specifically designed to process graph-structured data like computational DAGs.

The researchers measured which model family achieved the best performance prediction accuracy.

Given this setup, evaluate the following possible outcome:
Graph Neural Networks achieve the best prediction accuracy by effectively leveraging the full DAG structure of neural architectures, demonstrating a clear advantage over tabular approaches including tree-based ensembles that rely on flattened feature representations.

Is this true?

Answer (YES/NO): NO